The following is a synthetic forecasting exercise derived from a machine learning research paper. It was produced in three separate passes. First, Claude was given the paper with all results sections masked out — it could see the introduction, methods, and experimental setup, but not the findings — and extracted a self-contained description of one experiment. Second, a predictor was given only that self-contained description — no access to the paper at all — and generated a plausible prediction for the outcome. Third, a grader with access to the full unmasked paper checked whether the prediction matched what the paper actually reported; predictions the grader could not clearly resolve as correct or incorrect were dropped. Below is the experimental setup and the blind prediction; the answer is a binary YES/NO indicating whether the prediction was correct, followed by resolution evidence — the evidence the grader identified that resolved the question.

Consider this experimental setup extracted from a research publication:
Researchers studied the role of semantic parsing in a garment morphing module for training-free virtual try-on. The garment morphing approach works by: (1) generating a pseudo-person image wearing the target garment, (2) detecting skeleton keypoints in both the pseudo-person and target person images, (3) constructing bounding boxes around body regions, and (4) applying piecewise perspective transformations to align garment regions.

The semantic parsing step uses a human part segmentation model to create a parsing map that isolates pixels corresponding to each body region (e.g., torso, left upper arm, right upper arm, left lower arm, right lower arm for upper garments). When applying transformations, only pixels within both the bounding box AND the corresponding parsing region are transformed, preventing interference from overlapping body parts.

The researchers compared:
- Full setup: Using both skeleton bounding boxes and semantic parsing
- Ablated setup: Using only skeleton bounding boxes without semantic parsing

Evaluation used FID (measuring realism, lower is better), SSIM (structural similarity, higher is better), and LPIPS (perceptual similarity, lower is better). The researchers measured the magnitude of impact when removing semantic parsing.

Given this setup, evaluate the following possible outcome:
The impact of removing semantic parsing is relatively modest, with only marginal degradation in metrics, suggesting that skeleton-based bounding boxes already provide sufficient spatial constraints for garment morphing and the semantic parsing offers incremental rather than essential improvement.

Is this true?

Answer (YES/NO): NO